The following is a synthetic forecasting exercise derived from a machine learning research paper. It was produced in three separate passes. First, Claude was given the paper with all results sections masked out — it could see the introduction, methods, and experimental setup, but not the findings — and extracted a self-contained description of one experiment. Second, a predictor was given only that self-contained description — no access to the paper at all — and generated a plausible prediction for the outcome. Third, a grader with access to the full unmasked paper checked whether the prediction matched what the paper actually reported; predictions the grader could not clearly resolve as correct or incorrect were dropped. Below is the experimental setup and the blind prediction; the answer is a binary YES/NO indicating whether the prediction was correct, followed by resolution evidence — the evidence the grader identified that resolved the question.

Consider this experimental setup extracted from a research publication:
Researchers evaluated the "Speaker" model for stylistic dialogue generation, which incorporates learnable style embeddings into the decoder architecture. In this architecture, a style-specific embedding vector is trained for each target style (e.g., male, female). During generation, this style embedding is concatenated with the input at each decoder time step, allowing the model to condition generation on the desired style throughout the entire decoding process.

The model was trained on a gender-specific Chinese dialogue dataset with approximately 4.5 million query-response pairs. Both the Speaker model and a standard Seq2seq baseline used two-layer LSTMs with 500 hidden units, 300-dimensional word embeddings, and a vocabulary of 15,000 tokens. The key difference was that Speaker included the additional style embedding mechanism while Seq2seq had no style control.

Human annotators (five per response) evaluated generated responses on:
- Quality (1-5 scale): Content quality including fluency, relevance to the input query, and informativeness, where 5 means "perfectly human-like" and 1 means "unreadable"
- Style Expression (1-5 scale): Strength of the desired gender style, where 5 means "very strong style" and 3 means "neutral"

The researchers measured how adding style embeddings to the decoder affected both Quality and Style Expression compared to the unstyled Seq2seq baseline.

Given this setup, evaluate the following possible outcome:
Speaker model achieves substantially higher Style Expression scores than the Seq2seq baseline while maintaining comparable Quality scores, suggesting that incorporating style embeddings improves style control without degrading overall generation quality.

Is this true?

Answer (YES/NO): NO